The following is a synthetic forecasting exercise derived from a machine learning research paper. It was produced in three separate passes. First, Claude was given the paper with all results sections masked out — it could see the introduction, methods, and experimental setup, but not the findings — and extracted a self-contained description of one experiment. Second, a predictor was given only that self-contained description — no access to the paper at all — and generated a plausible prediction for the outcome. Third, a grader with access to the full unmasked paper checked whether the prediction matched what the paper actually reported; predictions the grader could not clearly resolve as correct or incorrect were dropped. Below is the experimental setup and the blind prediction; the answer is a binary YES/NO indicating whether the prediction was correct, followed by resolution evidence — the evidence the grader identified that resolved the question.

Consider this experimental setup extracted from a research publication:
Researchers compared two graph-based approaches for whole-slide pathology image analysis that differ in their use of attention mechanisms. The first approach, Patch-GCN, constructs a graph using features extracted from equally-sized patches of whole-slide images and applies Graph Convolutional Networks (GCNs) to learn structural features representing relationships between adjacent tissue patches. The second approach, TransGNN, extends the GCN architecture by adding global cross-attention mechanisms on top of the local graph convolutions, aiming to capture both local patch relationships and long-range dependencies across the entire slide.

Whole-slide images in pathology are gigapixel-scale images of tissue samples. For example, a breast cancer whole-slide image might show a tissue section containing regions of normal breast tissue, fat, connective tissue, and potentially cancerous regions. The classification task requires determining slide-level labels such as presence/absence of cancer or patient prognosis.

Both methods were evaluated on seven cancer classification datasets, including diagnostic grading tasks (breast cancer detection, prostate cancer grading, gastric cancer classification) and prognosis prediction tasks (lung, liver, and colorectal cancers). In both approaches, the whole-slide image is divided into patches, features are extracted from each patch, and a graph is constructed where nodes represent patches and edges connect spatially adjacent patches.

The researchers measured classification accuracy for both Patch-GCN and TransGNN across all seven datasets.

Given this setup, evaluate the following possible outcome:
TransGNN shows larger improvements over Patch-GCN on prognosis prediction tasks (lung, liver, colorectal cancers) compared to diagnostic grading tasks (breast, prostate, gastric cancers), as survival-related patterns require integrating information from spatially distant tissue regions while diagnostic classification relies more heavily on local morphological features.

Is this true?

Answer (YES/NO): YES